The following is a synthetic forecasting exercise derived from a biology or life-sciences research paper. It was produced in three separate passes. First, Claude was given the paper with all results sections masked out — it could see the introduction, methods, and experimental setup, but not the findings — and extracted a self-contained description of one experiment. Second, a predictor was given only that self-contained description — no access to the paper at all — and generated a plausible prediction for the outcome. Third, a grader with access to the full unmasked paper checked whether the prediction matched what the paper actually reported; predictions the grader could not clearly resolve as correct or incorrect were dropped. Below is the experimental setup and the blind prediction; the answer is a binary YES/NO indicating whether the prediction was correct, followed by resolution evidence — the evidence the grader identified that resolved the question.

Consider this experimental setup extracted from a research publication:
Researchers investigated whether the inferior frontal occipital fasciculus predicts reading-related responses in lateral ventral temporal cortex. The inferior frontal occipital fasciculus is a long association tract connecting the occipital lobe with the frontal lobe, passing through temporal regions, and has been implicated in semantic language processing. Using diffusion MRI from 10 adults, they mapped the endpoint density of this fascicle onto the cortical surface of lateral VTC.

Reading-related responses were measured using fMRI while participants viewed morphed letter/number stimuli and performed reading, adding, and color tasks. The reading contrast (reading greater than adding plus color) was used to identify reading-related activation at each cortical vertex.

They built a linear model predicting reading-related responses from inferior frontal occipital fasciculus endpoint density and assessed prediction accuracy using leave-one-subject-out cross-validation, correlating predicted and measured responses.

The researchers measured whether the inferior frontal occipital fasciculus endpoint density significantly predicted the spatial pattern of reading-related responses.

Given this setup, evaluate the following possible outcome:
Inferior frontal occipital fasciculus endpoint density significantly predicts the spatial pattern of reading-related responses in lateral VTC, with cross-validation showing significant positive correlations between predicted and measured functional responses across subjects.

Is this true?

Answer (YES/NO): NO